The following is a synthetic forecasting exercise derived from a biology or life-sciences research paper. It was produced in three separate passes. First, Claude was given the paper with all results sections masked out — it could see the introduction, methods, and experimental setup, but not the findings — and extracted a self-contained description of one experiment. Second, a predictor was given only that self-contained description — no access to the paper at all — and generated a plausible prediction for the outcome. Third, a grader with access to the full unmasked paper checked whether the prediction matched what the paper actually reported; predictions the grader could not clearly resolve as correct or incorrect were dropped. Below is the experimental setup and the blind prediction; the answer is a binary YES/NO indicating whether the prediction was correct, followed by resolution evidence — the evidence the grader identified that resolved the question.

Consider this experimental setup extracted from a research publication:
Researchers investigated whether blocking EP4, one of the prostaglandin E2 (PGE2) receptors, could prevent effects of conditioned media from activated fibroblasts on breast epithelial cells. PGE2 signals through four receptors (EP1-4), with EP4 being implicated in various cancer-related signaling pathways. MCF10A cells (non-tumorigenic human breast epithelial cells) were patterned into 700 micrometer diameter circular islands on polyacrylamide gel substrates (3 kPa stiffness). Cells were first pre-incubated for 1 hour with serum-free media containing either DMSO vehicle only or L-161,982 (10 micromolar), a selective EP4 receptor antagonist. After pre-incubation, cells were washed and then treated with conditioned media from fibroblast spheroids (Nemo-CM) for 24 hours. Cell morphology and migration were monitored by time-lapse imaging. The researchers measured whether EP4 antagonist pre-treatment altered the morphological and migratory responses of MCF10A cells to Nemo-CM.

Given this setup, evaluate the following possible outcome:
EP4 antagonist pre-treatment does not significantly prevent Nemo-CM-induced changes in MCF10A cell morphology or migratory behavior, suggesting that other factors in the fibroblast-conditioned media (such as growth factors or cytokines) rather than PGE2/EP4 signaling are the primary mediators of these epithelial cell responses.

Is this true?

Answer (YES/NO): NO